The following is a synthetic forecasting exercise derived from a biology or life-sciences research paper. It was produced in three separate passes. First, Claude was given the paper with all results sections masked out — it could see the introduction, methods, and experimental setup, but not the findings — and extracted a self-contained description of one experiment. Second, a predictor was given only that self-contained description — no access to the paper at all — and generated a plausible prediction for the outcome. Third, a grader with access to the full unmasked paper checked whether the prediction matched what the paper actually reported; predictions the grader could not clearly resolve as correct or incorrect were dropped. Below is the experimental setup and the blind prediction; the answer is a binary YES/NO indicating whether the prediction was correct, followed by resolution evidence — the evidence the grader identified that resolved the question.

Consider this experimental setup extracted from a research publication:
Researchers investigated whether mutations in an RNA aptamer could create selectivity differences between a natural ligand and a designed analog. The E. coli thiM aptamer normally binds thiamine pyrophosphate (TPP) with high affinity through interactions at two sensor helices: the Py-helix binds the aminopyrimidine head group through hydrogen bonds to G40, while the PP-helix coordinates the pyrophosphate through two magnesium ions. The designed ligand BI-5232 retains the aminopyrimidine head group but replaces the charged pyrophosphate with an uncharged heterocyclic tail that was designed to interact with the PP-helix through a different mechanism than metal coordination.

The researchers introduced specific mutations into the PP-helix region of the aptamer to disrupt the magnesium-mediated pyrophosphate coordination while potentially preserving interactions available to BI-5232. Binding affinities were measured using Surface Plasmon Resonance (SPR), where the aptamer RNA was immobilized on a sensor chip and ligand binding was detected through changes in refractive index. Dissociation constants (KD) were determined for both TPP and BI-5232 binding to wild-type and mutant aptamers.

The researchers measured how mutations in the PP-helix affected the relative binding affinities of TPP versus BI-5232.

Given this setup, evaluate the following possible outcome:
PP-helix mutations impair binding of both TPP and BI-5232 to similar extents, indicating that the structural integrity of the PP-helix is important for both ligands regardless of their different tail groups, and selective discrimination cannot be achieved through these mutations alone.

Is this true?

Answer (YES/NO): NO